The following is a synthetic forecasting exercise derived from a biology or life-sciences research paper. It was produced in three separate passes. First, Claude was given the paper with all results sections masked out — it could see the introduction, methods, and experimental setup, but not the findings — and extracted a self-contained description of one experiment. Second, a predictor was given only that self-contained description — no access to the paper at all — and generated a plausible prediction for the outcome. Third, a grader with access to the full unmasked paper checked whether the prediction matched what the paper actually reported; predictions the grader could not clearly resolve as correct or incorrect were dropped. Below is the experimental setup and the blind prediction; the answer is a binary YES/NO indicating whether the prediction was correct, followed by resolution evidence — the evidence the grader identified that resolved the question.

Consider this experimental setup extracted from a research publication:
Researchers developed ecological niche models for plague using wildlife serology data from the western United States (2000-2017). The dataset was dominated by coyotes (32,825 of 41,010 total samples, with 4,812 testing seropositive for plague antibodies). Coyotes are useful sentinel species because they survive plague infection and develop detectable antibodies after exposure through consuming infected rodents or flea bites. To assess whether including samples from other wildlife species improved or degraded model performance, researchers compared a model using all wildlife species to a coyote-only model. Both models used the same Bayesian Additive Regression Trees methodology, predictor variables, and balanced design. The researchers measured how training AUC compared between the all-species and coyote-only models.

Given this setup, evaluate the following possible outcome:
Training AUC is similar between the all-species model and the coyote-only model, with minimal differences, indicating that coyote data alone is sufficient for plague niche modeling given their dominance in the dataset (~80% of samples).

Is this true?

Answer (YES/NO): YES